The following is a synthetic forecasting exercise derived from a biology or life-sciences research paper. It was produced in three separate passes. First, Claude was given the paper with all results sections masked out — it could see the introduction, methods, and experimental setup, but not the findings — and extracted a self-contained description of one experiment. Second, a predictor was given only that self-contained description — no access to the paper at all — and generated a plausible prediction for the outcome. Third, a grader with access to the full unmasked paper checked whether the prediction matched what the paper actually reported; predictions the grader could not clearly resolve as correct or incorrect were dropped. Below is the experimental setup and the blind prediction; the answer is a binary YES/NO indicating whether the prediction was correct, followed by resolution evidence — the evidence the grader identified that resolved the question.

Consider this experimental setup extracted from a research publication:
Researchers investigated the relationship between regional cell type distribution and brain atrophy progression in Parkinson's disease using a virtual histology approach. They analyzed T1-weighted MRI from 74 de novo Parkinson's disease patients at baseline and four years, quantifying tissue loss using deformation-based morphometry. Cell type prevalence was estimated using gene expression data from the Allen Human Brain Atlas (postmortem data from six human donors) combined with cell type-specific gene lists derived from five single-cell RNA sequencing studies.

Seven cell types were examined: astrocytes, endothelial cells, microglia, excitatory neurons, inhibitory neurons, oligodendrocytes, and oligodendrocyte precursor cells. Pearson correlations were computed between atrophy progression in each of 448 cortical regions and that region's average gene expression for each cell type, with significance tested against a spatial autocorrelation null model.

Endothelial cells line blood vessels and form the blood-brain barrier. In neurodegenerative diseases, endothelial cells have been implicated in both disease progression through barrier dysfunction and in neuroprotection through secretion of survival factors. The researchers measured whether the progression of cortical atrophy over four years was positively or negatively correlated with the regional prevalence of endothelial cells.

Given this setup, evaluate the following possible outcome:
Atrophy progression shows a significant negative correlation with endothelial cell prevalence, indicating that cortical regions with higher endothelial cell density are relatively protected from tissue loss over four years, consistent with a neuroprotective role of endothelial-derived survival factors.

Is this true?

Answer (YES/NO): YES